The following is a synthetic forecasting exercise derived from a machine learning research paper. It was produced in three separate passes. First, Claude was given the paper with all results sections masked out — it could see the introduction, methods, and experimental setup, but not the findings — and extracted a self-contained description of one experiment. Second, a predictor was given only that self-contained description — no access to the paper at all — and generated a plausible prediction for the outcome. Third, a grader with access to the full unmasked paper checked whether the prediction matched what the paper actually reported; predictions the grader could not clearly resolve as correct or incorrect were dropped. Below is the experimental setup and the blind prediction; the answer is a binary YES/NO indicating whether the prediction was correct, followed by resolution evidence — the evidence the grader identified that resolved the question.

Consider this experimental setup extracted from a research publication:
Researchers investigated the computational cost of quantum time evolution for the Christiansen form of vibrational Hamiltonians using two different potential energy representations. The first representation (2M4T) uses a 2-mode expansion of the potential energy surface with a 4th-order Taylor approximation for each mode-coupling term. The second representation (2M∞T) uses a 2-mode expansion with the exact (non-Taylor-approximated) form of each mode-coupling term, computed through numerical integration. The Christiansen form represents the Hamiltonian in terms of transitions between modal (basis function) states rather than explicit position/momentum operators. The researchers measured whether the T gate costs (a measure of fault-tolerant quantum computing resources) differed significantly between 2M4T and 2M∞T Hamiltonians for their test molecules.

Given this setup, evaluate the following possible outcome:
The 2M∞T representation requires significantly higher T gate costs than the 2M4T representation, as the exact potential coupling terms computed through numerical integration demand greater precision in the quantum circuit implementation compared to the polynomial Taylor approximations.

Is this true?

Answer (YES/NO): NO